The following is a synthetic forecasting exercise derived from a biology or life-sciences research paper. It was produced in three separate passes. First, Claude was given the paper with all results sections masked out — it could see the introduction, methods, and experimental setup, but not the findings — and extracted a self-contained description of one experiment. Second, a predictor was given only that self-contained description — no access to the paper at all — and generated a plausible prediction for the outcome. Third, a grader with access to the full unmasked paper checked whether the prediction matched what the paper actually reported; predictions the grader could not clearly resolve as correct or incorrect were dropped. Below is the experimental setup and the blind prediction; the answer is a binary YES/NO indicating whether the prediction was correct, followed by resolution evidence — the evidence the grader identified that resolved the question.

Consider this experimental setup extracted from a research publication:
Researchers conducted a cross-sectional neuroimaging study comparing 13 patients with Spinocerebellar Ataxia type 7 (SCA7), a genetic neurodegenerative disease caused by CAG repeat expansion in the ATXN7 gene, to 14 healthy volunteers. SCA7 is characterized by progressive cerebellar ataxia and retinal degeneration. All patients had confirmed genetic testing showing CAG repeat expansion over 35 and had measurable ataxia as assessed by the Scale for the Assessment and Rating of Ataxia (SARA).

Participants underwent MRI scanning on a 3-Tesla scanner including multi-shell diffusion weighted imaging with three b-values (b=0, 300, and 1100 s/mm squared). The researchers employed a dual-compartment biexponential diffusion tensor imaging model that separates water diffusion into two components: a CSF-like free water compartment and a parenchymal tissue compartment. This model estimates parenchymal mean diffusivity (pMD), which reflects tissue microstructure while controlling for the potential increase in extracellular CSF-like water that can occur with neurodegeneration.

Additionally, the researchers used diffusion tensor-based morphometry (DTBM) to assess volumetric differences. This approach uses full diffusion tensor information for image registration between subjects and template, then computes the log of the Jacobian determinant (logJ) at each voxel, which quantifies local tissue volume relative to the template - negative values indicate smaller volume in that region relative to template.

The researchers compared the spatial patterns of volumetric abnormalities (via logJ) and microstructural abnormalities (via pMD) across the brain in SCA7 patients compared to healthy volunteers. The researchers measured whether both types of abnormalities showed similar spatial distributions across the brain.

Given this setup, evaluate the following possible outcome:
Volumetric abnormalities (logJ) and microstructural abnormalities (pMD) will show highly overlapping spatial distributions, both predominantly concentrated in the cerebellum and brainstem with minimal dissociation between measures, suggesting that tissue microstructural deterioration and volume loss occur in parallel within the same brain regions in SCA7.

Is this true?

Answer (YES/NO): NO